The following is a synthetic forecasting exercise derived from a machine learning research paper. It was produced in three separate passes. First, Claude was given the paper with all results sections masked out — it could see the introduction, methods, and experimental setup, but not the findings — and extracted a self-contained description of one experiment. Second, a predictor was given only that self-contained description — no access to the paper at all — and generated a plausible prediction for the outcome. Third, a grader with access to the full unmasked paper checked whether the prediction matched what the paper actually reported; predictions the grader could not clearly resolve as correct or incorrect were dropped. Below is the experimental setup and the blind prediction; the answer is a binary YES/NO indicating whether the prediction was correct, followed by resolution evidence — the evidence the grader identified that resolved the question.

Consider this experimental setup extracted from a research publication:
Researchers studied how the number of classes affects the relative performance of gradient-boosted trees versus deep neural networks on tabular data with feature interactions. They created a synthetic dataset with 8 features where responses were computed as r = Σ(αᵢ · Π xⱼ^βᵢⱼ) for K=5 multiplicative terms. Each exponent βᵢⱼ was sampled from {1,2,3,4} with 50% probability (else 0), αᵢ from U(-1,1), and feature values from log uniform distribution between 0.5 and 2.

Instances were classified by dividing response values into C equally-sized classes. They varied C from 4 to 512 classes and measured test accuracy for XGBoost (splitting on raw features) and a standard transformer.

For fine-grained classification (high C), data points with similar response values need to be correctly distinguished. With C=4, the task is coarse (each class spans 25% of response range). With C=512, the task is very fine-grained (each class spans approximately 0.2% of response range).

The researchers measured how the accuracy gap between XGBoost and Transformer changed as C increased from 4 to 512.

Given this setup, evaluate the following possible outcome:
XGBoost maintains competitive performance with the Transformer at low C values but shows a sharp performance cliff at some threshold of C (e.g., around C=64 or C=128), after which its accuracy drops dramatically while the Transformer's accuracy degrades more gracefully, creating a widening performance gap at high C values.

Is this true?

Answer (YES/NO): YES